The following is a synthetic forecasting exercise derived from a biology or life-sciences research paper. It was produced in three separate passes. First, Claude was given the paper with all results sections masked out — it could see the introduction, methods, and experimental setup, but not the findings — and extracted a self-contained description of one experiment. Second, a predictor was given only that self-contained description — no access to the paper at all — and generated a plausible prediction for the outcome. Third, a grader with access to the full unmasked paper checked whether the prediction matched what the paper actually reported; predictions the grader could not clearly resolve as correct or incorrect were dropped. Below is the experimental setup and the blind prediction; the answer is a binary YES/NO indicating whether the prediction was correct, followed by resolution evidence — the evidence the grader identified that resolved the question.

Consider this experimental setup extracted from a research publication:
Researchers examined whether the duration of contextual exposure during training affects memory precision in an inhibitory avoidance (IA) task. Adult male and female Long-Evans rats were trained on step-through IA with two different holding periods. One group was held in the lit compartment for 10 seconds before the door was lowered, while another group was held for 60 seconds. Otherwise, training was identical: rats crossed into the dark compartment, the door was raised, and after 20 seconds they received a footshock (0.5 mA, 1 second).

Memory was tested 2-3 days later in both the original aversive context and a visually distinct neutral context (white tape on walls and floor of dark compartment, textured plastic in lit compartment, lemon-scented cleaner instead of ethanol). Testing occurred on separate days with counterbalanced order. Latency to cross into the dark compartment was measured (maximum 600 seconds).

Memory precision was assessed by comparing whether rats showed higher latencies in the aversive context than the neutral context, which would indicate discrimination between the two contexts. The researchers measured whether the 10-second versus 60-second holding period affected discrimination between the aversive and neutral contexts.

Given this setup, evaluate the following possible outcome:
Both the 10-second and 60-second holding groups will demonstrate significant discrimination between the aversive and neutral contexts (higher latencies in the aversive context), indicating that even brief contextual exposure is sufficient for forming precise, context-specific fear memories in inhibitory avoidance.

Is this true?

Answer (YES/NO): NO